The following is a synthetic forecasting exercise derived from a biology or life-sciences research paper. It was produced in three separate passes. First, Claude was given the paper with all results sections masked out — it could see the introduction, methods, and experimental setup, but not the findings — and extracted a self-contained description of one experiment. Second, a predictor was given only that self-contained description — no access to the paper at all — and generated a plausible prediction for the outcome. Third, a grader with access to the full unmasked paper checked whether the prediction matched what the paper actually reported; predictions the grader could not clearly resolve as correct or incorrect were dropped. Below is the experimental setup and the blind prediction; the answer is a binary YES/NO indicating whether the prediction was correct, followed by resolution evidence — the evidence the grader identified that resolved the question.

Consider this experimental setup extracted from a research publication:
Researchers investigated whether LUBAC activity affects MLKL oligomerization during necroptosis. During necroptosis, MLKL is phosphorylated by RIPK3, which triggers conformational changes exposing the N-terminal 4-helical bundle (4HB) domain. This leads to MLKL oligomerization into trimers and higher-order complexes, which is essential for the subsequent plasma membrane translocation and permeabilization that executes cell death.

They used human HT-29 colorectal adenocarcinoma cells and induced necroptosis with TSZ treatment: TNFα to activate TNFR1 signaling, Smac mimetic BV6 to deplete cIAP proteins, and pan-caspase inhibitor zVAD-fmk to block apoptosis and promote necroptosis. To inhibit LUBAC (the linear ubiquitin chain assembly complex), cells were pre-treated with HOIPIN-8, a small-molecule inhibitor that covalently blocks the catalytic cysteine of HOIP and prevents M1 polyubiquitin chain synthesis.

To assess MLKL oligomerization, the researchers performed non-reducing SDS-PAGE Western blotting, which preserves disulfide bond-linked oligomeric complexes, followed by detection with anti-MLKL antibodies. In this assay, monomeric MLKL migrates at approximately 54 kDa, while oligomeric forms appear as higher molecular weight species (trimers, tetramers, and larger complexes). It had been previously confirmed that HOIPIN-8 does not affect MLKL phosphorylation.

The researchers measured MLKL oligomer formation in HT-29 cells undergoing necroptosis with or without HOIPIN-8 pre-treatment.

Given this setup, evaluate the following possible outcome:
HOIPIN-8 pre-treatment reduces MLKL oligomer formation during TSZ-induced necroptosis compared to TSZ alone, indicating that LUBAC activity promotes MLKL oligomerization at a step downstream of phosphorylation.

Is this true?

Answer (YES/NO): NO